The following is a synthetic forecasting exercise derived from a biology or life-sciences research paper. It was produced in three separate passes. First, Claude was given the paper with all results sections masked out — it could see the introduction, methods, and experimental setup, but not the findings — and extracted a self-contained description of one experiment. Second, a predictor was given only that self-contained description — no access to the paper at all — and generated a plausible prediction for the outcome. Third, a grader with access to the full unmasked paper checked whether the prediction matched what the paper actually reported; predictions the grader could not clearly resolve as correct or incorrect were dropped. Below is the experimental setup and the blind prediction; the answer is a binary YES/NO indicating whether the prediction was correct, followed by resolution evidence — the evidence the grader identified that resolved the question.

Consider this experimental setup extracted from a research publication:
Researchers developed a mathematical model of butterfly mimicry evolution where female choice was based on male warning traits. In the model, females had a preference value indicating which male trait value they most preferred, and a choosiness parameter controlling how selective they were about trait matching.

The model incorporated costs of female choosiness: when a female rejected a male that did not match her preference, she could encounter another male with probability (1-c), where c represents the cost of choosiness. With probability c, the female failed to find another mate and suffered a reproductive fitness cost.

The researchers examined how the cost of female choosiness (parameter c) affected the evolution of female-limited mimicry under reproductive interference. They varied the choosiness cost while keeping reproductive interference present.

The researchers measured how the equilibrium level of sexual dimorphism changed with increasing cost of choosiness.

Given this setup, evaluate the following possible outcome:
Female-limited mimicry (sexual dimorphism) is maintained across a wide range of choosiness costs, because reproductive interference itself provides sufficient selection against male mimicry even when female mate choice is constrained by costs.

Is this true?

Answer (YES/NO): NO